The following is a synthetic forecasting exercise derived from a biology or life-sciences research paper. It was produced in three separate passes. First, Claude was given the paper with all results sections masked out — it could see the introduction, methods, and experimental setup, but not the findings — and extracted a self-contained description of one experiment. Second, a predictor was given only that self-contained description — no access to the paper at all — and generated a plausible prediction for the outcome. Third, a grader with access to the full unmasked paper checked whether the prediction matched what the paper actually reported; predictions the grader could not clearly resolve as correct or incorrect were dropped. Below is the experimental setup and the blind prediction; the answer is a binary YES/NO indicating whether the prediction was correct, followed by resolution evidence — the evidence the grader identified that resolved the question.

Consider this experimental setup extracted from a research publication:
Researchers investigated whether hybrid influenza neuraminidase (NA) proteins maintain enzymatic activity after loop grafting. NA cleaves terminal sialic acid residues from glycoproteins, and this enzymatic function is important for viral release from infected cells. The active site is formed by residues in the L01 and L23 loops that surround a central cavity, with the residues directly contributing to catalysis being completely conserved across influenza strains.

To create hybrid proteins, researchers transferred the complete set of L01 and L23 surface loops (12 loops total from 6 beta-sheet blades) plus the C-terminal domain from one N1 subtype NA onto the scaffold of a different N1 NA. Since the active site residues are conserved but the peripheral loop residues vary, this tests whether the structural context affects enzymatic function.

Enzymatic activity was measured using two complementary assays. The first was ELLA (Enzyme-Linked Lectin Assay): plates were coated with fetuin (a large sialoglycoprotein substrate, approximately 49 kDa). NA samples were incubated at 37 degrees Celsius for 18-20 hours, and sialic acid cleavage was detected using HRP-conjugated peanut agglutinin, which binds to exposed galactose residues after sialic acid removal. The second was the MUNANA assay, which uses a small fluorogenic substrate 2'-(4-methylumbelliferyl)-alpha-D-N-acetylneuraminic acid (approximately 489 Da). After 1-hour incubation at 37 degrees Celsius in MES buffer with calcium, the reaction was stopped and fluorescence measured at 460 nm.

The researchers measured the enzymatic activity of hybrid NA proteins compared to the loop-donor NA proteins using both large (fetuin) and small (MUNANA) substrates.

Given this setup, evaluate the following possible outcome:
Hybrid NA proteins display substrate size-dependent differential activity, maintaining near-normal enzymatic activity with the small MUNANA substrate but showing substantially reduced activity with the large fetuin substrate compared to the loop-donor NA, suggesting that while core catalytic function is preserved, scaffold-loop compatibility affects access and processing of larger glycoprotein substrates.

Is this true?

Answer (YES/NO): NO